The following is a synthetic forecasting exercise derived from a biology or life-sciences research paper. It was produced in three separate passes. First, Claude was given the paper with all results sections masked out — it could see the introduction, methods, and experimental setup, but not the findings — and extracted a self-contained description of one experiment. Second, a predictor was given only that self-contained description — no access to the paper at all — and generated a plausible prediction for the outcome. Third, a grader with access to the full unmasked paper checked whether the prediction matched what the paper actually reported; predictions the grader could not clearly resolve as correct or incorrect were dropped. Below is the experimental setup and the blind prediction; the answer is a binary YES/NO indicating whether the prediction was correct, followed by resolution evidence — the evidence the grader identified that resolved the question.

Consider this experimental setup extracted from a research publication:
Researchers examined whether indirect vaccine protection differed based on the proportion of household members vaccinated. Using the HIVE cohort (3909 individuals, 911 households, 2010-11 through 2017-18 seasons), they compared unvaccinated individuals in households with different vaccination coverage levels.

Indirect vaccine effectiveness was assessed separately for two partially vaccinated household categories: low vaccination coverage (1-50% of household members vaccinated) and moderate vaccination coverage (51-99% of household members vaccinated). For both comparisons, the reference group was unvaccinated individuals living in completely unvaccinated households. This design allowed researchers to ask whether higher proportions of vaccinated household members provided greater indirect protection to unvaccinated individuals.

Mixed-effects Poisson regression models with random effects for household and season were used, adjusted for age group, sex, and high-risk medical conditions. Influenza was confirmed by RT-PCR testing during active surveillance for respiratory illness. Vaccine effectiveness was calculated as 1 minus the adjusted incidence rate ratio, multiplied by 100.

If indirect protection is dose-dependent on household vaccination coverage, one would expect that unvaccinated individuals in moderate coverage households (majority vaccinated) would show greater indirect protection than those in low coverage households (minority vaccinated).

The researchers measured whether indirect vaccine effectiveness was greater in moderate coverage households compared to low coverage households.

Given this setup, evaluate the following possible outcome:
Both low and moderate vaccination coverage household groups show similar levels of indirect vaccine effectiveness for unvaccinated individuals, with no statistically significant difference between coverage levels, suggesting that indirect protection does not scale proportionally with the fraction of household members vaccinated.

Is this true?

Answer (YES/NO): YES